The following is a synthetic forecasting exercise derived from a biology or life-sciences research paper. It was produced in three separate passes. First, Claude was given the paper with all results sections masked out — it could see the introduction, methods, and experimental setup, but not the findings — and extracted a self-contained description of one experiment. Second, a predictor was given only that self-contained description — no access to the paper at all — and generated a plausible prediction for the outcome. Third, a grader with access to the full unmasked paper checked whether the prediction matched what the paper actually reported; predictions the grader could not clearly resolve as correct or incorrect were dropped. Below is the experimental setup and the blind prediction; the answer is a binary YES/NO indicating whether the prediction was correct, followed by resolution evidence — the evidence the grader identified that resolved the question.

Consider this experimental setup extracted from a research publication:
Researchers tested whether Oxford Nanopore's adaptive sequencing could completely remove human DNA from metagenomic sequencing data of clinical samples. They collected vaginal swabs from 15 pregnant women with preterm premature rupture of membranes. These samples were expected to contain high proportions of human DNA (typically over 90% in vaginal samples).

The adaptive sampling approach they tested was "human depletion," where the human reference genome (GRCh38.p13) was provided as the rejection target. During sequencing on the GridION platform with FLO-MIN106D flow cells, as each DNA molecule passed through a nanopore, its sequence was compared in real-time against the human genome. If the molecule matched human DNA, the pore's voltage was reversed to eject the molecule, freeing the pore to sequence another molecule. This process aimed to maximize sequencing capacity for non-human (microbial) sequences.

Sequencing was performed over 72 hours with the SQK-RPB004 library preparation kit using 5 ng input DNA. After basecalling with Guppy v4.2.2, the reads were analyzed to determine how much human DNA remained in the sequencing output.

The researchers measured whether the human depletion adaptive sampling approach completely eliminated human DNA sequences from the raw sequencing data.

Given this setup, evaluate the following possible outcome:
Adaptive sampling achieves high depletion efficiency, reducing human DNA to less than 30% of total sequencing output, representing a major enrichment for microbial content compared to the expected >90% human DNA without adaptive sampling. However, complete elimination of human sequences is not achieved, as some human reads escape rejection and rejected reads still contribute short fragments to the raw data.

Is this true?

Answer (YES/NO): NO